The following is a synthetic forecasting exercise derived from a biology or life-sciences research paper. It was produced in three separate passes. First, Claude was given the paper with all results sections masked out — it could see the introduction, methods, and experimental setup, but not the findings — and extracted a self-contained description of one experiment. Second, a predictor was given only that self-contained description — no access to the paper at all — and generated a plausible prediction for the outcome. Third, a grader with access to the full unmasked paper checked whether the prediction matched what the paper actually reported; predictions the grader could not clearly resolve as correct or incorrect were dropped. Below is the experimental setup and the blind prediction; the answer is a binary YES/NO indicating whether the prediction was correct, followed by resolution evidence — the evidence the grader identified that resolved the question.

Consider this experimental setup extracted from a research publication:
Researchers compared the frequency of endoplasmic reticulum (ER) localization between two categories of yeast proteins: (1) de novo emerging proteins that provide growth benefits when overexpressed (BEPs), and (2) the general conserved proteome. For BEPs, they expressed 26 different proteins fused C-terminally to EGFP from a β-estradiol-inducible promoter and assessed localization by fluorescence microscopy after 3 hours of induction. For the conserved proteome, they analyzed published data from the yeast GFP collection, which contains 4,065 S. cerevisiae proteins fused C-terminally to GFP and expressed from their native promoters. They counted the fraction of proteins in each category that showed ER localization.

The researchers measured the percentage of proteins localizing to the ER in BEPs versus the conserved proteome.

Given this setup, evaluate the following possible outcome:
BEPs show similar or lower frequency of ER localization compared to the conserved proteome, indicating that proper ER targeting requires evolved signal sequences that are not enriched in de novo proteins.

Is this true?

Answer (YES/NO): NO